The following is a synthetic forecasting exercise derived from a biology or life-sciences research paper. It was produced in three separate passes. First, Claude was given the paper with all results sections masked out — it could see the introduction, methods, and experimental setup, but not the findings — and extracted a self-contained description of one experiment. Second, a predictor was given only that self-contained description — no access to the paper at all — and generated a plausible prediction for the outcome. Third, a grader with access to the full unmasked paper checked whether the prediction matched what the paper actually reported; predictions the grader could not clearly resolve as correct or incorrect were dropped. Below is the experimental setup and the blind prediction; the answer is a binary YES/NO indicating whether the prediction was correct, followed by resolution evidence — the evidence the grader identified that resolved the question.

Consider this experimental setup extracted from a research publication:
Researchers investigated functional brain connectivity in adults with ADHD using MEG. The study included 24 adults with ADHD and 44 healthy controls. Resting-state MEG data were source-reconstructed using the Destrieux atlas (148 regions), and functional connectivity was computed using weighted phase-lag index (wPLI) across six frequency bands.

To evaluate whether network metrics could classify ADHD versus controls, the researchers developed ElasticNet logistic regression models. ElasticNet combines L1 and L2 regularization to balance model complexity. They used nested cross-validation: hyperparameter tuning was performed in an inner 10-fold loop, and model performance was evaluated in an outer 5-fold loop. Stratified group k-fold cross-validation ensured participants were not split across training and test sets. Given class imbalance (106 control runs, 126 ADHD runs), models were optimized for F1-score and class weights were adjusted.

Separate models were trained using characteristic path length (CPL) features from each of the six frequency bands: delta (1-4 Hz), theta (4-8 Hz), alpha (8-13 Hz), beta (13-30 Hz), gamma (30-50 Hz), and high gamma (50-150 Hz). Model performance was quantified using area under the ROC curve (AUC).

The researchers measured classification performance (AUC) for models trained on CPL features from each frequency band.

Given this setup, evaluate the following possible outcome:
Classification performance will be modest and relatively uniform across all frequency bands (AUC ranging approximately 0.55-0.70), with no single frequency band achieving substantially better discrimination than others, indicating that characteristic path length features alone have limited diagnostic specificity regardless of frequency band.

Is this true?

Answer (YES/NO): NO